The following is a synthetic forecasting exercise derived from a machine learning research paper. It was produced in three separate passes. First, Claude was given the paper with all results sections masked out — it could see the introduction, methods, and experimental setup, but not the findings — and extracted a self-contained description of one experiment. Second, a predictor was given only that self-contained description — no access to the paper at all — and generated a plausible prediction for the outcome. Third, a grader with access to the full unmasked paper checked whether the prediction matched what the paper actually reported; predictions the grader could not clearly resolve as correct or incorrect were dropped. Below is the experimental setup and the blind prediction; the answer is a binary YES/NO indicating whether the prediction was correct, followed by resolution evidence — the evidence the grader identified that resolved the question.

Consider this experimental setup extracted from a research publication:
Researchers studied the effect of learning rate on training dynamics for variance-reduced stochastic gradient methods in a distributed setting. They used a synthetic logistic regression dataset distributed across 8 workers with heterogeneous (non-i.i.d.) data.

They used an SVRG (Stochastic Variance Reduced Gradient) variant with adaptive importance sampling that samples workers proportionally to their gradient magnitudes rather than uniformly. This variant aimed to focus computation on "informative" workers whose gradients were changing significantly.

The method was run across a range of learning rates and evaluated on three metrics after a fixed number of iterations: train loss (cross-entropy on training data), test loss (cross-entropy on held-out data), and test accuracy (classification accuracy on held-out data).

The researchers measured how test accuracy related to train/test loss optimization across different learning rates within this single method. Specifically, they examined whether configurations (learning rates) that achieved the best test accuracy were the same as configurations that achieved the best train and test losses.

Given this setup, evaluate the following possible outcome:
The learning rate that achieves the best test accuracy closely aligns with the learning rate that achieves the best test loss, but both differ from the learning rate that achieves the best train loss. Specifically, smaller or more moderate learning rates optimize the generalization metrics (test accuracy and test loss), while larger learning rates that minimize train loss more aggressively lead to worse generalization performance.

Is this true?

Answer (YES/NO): NO